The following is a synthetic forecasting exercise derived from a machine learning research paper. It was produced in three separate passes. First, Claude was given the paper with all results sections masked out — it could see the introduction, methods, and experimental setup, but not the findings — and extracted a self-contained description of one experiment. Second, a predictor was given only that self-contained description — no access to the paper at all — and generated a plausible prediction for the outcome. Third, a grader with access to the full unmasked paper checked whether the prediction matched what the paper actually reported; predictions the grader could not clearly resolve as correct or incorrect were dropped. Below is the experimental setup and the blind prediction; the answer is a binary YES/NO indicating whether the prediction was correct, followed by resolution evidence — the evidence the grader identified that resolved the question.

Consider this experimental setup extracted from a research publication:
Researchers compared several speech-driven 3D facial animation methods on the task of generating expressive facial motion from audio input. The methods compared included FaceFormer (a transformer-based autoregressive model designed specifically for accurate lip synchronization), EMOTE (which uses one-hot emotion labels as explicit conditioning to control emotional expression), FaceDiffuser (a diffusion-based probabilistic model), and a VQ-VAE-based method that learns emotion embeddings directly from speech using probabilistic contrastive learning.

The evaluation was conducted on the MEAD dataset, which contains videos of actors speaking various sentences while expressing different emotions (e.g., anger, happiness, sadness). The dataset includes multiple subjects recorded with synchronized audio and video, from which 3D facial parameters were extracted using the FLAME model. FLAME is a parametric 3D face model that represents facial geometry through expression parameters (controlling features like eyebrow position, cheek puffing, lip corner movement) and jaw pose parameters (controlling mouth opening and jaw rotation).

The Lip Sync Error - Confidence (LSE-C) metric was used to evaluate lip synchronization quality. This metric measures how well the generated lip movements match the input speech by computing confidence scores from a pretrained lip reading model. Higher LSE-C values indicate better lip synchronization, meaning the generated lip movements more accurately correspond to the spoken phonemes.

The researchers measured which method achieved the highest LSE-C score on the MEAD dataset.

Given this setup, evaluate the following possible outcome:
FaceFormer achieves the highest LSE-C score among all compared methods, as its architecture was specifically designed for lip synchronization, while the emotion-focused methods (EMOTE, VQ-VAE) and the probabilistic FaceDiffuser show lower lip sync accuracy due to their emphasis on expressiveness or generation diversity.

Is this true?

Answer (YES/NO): YES